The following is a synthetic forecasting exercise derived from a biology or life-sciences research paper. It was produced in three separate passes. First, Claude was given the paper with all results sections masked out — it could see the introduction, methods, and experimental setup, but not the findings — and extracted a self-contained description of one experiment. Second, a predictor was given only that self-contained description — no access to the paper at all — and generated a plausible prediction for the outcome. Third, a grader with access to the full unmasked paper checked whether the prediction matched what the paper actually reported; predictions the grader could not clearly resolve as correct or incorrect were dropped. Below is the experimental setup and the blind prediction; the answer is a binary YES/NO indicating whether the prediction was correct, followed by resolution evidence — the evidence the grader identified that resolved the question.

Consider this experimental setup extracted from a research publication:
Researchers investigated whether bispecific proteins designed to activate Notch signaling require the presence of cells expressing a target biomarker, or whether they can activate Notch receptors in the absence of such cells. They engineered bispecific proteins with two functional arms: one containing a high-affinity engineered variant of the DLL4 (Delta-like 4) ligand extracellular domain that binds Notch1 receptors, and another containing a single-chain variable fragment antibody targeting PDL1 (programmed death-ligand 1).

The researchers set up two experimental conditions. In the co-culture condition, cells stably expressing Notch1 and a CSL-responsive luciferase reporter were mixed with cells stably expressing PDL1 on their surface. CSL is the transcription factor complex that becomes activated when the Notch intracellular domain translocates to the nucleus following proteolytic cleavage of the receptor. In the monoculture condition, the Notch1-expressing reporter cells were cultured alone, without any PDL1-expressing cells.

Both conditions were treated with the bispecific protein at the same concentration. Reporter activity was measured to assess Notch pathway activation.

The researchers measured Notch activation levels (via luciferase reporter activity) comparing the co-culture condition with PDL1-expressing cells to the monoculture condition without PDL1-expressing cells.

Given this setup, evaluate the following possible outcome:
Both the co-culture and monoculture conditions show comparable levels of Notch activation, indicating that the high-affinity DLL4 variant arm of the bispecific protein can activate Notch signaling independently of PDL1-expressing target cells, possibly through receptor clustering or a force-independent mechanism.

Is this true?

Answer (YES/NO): NO